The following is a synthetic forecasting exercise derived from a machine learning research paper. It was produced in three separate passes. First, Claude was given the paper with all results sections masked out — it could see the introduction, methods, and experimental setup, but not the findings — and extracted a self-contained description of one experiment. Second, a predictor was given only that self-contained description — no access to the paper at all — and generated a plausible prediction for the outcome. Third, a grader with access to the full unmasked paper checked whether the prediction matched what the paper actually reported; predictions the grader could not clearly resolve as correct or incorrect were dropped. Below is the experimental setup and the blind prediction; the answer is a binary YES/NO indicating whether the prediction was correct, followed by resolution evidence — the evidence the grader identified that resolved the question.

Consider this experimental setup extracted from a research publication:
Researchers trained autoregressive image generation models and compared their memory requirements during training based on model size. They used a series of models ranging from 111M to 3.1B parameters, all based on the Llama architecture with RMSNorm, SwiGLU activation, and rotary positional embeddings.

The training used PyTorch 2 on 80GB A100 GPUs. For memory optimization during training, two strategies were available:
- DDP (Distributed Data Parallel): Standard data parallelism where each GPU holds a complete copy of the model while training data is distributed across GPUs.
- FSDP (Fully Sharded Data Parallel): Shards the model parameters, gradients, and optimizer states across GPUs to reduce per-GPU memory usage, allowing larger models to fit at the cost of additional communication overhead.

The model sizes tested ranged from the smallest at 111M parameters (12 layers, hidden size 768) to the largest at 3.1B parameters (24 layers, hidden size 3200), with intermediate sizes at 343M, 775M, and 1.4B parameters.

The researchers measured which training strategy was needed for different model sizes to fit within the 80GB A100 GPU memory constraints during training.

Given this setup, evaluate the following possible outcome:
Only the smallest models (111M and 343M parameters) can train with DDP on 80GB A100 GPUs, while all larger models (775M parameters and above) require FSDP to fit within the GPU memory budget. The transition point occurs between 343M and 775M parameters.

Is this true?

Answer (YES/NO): NO